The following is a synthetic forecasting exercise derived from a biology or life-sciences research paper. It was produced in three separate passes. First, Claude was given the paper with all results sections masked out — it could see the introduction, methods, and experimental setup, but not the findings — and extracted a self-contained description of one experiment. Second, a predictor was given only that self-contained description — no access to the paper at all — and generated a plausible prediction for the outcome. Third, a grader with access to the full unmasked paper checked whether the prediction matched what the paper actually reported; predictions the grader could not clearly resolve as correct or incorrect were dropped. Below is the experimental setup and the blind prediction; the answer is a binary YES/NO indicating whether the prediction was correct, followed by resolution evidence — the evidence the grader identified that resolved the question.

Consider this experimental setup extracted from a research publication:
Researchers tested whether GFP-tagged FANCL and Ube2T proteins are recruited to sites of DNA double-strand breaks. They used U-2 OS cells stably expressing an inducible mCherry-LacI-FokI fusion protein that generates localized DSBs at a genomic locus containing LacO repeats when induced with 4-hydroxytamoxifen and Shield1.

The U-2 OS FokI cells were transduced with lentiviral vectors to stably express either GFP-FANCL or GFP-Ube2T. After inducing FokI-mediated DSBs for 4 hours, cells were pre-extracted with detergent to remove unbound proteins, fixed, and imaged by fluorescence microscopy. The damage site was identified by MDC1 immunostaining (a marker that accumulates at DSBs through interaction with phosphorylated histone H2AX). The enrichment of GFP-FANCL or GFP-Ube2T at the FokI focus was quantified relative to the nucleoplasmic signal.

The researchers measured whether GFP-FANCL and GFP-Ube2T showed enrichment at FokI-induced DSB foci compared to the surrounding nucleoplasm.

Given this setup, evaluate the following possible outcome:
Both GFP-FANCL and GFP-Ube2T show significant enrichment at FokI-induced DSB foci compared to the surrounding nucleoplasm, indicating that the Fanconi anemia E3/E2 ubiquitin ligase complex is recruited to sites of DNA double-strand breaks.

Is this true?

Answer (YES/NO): YES